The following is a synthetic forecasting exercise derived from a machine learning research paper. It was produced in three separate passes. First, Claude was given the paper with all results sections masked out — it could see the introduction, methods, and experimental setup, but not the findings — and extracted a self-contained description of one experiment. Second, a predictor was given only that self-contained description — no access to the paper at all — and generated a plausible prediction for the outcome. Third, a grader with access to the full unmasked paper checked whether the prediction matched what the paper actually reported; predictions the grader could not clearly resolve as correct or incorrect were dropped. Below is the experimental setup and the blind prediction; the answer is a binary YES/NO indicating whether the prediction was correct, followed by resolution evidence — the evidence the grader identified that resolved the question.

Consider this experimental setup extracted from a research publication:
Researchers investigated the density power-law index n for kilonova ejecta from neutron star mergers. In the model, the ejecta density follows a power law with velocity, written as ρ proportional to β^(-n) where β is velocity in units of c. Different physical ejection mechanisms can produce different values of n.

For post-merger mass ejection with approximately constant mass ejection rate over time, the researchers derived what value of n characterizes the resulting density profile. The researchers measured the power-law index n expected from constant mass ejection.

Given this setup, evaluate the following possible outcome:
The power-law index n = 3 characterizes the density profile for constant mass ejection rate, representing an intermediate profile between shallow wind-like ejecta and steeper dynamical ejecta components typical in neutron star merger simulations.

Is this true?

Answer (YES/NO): NO